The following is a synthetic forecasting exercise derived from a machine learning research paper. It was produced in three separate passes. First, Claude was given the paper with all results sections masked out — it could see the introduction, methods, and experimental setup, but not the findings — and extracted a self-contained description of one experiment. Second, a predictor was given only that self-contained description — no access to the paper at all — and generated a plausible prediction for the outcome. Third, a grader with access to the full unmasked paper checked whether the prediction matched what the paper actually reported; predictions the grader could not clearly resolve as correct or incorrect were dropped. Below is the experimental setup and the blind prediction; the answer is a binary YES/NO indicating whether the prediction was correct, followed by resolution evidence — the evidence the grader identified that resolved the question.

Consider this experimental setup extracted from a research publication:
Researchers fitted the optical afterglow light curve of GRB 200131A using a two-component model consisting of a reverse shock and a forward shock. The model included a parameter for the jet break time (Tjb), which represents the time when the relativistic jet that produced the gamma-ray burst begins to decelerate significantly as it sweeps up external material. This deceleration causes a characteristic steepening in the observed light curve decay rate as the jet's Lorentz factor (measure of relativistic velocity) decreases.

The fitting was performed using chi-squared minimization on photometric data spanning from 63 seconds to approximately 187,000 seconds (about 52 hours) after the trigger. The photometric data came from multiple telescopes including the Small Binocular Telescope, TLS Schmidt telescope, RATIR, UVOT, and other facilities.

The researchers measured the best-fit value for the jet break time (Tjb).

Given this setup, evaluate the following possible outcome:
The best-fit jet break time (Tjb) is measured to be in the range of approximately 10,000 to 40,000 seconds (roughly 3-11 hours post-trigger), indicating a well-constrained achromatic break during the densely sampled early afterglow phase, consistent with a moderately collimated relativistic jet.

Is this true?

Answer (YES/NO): NO